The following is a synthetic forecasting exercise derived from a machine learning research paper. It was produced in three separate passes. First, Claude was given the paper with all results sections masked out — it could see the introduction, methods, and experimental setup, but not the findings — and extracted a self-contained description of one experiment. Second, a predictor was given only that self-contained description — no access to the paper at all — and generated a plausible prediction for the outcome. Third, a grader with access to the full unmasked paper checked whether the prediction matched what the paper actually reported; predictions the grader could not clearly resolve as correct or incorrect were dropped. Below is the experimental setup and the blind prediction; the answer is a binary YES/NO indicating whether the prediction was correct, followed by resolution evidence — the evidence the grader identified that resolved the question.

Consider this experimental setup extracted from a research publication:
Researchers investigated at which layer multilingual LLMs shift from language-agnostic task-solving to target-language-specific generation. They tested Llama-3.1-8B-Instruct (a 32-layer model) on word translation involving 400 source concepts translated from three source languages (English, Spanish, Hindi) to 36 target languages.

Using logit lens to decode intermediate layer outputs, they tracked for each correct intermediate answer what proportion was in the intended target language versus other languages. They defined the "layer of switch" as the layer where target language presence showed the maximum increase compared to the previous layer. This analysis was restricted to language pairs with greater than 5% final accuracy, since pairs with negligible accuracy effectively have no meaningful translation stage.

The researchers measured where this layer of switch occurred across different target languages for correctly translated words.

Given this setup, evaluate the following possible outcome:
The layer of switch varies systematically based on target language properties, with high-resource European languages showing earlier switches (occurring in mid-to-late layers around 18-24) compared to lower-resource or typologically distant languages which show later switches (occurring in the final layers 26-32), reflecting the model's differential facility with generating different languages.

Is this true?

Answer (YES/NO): NO